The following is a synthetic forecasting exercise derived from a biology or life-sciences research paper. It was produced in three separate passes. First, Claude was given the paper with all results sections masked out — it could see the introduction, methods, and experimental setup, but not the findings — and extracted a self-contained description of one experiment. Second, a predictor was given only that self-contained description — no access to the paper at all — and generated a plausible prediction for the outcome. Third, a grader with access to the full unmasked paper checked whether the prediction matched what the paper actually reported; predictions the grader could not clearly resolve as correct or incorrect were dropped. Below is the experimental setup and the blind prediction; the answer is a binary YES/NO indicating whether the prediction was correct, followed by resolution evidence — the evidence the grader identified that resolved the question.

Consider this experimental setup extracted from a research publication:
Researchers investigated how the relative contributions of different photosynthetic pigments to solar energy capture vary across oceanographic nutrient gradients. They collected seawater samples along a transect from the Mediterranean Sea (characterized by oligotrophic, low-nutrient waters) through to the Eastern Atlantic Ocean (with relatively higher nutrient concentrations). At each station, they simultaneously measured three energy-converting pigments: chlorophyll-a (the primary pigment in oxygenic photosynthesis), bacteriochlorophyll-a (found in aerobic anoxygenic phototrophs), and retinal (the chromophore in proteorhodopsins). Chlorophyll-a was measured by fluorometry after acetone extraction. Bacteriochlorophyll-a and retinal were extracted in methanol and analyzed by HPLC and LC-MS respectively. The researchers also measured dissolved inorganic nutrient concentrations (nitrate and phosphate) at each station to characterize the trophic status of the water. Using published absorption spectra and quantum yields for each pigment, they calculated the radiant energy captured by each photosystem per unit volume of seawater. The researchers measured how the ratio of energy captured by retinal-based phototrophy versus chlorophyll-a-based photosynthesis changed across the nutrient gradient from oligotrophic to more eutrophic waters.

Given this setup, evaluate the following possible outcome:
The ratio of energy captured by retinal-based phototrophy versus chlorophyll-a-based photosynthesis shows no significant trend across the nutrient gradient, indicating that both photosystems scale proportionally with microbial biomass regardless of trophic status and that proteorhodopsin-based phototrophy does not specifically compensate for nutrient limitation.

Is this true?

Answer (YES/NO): NO